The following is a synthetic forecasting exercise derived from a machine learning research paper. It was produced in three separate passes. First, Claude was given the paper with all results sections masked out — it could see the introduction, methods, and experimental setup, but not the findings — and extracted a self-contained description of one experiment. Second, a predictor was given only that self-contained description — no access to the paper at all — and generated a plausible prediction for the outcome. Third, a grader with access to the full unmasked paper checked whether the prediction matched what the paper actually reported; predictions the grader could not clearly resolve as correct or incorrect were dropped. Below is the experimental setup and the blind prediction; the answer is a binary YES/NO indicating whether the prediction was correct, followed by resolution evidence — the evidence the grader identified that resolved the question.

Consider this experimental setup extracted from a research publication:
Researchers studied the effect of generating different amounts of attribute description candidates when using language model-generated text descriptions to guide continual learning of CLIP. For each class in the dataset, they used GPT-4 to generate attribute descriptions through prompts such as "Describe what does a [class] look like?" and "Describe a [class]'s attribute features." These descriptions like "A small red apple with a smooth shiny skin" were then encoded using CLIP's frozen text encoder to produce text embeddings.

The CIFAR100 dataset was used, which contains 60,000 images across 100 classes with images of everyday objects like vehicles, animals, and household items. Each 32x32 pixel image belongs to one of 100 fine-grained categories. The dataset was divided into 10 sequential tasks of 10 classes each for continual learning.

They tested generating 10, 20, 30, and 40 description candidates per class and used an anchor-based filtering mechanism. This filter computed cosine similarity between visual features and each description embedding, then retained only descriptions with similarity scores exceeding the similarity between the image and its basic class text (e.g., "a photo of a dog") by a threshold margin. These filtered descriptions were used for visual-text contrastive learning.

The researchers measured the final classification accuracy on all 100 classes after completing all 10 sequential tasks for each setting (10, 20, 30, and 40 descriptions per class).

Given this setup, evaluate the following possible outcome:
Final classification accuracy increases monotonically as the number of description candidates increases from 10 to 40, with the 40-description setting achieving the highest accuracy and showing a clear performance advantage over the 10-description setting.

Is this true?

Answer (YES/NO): NO